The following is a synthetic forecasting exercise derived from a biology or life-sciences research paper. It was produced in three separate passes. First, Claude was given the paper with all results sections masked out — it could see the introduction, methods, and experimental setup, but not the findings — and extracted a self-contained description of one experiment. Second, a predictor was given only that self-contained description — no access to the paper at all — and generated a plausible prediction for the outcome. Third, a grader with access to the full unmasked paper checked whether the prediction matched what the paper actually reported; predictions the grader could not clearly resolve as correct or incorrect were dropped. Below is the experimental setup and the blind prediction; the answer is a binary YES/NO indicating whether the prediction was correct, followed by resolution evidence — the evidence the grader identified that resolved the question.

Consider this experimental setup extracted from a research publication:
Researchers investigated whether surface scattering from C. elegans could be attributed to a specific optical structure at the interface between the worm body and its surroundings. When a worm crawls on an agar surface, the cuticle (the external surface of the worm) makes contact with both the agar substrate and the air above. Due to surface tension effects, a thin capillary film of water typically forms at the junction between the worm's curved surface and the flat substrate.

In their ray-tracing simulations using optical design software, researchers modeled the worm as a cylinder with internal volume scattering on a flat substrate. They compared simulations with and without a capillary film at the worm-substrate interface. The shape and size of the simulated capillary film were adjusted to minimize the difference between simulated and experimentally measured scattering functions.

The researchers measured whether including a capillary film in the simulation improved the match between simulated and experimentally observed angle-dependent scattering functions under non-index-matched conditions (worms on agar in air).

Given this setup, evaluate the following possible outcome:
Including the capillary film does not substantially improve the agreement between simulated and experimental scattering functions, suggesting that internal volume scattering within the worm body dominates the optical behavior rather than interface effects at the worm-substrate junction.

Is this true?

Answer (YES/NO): NO